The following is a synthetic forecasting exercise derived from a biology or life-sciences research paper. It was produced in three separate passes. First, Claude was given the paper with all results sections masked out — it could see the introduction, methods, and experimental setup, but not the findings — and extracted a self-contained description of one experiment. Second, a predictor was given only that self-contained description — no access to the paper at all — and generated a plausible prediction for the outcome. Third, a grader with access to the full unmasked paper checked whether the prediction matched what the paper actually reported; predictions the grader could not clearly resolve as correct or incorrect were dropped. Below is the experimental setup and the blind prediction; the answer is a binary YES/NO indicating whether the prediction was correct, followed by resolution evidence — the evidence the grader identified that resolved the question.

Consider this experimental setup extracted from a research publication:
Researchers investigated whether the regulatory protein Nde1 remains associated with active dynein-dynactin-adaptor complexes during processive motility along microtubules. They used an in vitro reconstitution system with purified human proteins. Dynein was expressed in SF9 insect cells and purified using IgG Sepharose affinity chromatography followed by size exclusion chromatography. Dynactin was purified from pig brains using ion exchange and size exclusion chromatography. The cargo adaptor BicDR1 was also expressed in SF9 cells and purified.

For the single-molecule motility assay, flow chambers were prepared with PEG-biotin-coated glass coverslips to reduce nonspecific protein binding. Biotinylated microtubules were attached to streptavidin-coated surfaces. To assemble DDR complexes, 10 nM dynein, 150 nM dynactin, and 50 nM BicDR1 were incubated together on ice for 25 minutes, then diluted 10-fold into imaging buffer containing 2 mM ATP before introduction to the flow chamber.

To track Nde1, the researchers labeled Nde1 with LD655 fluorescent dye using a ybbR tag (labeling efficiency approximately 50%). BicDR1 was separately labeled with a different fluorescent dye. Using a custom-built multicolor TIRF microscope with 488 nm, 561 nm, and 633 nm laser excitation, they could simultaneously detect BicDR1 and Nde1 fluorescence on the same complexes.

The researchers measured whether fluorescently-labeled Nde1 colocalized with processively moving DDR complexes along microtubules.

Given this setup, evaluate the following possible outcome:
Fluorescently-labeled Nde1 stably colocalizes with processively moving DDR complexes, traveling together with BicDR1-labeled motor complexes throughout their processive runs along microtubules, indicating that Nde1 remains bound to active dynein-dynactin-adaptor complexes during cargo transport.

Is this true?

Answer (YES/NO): NO